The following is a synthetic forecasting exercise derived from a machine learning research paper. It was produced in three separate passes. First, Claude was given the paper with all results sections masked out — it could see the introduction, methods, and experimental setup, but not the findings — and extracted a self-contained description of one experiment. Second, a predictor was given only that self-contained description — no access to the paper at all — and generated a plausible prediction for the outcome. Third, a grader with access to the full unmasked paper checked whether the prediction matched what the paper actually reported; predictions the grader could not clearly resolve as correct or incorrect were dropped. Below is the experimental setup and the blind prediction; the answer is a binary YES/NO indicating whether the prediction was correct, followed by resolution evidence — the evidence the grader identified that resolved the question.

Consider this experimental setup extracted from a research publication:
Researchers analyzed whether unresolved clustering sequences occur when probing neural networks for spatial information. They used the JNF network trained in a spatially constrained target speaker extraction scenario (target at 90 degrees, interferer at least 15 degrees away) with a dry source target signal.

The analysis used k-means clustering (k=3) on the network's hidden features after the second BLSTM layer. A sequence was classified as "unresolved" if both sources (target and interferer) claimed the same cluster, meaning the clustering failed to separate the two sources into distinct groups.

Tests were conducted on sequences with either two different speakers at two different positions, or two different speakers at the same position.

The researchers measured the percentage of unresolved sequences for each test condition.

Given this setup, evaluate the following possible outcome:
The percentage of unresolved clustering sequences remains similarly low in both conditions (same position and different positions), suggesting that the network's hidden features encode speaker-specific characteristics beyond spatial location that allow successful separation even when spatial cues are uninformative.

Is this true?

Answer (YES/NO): NO